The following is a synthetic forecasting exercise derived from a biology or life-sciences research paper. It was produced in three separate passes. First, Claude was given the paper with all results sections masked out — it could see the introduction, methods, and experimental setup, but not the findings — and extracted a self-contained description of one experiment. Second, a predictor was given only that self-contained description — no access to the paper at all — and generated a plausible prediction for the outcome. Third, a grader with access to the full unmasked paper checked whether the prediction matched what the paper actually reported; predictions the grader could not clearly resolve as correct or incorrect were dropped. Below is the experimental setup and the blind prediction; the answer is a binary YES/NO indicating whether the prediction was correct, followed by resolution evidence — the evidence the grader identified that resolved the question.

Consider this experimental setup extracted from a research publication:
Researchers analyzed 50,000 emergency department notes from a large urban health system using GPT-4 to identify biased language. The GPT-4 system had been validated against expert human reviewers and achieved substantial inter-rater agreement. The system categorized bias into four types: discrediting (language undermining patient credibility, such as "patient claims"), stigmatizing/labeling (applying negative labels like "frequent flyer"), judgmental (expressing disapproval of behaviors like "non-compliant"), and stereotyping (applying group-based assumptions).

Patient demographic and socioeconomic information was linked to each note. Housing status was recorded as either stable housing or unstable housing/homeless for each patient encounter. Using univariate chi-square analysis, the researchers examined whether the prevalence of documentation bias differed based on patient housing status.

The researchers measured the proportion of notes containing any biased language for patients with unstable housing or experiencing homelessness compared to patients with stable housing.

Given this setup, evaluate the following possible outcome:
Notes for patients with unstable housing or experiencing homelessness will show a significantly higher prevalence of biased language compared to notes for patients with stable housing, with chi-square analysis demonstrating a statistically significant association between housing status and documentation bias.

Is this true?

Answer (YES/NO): YES